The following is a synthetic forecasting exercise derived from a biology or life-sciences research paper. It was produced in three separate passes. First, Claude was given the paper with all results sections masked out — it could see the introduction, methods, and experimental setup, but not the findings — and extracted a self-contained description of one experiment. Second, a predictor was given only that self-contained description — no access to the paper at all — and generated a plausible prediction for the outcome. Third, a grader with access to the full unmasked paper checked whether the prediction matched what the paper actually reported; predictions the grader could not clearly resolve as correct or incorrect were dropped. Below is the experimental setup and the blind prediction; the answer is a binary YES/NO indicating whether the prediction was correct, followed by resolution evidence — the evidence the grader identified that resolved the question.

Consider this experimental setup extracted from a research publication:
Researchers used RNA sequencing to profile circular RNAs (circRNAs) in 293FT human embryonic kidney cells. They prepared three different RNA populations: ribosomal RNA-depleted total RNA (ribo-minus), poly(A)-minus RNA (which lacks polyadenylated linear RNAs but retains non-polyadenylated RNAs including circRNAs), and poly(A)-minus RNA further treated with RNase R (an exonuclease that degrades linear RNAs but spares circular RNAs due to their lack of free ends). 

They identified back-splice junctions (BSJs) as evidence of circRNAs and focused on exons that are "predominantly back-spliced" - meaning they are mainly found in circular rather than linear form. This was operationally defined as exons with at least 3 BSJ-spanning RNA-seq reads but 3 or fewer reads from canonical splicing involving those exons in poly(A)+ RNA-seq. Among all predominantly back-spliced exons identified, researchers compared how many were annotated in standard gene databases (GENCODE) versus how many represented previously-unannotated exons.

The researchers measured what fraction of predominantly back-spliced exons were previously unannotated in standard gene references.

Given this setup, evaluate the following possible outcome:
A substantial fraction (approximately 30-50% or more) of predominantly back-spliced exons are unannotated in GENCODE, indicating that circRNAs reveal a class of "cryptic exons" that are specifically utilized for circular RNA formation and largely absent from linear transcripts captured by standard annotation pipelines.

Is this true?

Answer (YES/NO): YES